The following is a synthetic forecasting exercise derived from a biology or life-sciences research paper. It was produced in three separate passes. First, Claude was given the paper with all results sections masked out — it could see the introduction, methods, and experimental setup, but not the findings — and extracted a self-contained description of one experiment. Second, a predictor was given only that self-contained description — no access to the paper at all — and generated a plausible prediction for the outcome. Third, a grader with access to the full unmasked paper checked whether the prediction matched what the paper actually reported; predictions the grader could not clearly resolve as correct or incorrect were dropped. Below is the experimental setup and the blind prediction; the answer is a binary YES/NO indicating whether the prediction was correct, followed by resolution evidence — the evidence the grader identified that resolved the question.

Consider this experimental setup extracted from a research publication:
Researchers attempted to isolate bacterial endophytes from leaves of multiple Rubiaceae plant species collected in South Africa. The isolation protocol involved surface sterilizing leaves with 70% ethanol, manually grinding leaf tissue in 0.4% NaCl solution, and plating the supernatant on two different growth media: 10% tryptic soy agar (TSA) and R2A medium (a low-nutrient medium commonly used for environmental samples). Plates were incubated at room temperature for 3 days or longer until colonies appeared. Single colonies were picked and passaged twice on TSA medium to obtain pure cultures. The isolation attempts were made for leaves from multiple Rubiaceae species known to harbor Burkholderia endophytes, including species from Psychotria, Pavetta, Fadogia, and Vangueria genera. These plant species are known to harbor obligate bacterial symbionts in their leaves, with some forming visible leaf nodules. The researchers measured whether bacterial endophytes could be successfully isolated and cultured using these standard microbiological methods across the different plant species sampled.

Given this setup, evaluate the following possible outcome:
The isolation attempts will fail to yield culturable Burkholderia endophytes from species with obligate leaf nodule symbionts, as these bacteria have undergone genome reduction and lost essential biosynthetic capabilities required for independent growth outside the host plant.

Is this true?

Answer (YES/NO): YES